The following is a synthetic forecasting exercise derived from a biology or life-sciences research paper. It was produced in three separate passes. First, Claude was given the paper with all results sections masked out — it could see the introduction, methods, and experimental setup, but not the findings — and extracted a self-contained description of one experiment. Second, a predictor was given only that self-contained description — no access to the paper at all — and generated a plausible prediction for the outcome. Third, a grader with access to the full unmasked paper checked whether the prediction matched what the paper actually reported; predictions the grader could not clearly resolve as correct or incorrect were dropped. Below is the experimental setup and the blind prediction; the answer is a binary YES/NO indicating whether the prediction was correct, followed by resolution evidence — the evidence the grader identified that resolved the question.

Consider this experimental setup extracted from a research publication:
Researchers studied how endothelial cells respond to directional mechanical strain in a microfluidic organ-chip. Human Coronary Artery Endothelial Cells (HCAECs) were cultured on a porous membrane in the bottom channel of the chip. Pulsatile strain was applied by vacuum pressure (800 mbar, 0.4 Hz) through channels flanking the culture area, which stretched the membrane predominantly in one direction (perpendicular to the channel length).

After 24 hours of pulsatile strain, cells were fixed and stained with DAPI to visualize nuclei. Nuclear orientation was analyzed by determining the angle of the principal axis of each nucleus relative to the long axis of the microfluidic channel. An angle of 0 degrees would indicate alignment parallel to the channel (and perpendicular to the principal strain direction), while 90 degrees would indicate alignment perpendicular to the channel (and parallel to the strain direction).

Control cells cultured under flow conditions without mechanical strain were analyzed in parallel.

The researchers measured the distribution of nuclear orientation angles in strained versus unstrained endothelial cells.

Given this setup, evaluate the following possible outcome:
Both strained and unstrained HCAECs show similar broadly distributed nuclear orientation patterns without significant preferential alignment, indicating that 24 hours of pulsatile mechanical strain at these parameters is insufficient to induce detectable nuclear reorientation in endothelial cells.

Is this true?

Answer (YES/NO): NO